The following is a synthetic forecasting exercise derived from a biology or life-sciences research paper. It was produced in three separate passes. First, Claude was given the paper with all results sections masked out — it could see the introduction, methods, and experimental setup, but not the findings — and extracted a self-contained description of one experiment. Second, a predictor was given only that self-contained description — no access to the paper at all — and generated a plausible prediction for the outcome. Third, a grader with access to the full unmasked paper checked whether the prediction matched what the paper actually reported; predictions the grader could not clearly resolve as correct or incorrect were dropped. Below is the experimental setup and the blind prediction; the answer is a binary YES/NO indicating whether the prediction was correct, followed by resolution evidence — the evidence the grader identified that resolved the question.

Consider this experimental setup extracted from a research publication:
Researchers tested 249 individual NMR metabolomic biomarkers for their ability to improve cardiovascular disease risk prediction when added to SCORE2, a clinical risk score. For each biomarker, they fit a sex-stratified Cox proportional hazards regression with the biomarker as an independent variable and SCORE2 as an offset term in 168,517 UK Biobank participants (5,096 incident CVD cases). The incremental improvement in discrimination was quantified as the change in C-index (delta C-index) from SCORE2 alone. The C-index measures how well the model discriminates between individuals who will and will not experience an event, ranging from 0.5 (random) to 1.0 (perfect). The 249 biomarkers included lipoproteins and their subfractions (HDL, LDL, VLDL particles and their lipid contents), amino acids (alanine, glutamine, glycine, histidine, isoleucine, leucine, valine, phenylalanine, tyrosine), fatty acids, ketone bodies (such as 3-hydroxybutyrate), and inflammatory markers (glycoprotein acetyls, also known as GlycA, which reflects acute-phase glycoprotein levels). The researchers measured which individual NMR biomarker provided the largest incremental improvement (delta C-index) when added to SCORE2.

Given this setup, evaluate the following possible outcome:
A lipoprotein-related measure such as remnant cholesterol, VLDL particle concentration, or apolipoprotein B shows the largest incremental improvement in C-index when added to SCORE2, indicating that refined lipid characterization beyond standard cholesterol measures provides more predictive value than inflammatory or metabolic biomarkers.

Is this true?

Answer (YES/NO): NO